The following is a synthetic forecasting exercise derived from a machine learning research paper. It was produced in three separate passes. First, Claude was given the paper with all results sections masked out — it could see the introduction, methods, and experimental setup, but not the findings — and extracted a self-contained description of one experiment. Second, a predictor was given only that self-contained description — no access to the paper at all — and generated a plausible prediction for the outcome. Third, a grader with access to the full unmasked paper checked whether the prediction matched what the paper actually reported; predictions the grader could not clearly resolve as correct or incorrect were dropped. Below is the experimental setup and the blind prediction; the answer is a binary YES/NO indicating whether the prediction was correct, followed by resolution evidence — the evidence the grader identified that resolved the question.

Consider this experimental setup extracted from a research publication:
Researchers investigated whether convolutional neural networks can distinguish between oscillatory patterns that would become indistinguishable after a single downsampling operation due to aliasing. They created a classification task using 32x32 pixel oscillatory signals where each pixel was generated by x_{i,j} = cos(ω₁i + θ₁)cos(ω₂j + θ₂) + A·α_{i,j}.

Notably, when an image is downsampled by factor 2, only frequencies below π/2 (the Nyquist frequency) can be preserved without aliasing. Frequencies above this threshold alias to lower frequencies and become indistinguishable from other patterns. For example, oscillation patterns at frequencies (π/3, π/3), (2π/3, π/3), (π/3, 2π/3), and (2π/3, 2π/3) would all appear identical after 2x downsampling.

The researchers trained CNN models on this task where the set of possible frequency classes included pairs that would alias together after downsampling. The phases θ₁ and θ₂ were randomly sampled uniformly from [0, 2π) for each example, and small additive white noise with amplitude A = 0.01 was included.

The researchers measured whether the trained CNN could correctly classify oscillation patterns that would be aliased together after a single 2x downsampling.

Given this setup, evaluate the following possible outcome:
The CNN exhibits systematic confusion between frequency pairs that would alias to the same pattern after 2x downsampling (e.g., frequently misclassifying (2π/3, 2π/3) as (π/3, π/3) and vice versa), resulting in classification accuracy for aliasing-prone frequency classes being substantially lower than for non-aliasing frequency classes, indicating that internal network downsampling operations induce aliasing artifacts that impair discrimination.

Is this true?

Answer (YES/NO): NO